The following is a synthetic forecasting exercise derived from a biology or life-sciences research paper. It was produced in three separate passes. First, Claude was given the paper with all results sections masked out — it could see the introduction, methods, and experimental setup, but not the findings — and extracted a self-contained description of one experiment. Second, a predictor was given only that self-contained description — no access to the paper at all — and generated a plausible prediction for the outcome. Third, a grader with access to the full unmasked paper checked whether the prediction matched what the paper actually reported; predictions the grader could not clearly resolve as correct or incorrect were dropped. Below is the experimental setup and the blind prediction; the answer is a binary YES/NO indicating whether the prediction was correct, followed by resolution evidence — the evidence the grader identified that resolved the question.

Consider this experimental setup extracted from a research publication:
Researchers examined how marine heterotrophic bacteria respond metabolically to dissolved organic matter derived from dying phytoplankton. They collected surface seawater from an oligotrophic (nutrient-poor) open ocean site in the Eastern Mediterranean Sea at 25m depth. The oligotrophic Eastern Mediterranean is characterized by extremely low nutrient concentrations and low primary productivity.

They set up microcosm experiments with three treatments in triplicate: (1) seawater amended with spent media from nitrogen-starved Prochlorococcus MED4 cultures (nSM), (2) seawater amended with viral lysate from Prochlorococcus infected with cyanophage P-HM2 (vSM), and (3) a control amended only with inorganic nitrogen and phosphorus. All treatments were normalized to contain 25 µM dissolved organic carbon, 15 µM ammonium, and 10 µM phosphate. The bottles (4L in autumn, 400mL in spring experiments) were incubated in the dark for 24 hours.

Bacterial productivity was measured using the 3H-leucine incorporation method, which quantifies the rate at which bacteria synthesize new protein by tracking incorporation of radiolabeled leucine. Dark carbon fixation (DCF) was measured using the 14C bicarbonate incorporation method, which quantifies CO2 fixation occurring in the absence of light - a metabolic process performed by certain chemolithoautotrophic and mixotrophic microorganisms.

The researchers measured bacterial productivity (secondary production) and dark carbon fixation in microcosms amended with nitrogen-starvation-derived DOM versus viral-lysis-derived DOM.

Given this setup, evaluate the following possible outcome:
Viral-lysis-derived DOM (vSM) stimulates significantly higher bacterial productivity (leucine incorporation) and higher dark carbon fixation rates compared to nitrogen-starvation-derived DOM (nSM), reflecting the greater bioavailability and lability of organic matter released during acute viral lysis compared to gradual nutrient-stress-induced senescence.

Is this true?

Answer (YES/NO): NO